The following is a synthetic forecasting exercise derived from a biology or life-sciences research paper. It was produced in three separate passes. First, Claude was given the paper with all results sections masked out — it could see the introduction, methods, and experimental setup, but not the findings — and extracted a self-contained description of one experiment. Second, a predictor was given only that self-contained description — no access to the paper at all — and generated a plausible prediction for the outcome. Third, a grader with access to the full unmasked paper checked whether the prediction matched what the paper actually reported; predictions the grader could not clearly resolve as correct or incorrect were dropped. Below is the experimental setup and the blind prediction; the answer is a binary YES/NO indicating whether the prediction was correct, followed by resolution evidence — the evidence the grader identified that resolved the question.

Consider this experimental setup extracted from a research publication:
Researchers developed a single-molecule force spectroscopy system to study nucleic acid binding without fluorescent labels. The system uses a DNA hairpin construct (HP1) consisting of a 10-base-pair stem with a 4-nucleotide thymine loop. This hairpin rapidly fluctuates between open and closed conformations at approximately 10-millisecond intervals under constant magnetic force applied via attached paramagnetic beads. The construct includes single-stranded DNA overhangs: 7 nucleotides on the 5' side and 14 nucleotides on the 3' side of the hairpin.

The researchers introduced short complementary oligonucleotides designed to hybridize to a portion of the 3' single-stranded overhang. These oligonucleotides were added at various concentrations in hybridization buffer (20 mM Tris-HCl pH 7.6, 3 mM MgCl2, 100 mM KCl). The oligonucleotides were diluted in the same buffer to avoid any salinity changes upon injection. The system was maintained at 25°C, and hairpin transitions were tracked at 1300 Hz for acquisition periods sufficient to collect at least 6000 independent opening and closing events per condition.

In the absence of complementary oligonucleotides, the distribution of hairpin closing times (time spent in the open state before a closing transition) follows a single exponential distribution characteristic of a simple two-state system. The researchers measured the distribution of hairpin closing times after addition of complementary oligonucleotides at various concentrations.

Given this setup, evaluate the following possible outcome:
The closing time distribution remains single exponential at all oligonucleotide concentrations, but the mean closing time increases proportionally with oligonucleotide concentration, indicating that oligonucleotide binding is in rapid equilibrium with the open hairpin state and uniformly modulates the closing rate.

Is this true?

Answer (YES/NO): NO